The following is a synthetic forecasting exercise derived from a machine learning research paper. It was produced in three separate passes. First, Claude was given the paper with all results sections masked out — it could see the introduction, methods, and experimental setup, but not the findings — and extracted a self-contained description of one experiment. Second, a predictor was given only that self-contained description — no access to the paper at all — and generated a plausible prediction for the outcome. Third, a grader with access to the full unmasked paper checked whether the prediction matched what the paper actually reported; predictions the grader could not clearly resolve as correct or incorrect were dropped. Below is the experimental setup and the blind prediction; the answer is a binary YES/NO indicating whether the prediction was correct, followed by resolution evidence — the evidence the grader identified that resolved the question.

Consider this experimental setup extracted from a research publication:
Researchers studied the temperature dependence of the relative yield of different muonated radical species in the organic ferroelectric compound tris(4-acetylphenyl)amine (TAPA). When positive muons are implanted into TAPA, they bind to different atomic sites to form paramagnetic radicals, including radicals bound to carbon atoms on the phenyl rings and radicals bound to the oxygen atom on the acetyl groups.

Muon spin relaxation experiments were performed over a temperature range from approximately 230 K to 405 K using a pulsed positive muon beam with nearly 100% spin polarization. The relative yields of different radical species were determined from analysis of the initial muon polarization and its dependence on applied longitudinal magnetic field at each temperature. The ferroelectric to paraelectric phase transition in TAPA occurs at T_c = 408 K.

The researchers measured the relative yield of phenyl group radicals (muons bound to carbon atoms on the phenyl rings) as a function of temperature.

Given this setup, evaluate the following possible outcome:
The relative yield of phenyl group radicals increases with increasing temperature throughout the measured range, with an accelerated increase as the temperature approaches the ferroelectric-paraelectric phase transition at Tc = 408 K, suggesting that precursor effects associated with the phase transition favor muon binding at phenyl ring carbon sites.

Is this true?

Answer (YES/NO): NO